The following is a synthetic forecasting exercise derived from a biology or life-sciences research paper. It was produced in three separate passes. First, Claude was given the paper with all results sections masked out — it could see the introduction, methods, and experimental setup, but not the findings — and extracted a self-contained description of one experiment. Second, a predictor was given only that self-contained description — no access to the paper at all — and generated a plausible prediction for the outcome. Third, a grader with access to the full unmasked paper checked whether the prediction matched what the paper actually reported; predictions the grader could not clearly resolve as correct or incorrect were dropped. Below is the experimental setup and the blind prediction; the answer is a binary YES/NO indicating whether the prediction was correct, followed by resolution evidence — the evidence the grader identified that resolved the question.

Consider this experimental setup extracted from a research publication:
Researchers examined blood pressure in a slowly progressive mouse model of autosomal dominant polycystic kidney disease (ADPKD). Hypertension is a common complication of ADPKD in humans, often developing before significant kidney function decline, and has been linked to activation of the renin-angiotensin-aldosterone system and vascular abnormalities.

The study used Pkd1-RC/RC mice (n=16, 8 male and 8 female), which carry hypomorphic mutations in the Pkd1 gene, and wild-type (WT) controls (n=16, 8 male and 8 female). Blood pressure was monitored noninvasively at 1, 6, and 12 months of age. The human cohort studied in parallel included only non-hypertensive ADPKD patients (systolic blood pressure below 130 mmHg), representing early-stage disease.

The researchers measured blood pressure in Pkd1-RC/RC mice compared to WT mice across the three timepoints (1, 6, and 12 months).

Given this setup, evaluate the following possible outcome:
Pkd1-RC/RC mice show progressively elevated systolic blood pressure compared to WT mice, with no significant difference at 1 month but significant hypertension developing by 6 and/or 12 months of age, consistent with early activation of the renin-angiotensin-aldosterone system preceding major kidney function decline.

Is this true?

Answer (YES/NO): YES